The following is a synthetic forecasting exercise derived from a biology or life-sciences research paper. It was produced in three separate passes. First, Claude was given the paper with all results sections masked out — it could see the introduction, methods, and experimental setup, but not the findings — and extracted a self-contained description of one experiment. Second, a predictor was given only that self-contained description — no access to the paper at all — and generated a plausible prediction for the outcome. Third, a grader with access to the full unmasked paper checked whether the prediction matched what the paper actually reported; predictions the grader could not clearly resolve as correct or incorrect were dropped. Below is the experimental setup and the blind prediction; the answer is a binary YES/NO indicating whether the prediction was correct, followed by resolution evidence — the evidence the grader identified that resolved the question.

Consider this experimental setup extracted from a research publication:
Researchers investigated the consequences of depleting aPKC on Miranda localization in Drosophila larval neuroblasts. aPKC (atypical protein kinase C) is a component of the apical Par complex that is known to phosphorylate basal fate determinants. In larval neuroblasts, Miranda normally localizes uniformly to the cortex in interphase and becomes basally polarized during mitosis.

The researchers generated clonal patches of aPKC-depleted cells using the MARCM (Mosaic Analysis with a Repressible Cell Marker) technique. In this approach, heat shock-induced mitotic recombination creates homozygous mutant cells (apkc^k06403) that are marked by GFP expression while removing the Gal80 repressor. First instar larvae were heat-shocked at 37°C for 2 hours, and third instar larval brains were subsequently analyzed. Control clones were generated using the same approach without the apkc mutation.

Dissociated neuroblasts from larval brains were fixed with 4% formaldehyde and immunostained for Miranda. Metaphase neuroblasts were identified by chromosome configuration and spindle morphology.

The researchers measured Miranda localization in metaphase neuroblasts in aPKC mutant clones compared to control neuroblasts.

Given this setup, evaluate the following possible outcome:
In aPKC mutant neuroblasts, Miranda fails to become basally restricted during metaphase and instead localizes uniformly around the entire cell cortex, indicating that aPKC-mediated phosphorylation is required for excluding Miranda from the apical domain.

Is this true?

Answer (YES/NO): YES